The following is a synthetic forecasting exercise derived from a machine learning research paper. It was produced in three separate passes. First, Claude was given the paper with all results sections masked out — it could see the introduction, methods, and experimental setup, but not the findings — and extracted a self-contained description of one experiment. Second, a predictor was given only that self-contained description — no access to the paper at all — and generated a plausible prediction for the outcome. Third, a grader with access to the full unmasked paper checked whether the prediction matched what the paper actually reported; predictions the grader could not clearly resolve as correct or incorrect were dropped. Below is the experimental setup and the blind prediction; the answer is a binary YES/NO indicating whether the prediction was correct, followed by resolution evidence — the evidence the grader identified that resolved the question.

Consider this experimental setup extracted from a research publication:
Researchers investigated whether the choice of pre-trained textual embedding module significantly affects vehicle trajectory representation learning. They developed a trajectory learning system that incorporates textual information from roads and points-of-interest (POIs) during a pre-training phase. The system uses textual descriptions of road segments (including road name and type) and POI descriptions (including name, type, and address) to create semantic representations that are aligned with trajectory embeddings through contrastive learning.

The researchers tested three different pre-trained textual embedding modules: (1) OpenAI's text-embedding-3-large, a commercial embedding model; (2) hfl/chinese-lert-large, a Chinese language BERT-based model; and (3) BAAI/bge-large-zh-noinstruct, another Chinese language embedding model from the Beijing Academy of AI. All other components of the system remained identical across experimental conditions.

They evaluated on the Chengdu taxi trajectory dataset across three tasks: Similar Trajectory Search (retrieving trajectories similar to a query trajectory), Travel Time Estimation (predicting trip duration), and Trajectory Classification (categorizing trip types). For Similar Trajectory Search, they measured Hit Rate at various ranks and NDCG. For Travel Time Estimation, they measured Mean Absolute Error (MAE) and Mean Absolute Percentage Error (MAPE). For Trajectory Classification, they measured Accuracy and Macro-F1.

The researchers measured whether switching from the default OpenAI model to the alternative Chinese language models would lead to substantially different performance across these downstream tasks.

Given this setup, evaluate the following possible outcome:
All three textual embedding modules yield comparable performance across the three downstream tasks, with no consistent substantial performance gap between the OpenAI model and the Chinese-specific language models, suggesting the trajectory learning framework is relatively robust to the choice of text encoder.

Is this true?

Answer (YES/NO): YES